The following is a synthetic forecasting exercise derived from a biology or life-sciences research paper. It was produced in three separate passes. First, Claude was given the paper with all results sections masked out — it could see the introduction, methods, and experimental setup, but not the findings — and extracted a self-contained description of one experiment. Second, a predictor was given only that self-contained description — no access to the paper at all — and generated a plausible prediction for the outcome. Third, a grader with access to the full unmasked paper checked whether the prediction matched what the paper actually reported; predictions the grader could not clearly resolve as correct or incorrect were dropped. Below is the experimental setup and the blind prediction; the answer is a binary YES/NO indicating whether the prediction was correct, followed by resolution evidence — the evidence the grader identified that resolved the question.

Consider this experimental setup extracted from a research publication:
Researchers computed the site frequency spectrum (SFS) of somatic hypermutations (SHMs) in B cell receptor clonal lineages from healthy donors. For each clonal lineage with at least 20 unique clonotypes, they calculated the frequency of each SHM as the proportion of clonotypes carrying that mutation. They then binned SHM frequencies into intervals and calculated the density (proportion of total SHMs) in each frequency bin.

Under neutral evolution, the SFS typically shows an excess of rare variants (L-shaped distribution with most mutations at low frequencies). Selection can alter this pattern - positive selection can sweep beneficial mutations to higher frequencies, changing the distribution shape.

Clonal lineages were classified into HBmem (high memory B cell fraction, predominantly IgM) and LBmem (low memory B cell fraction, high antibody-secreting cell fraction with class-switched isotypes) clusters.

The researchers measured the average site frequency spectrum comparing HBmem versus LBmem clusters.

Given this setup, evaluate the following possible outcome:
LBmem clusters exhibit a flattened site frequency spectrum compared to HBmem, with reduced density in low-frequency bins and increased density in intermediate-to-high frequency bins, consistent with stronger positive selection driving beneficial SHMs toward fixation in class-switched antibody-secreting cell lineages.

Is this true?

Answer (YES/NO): YES